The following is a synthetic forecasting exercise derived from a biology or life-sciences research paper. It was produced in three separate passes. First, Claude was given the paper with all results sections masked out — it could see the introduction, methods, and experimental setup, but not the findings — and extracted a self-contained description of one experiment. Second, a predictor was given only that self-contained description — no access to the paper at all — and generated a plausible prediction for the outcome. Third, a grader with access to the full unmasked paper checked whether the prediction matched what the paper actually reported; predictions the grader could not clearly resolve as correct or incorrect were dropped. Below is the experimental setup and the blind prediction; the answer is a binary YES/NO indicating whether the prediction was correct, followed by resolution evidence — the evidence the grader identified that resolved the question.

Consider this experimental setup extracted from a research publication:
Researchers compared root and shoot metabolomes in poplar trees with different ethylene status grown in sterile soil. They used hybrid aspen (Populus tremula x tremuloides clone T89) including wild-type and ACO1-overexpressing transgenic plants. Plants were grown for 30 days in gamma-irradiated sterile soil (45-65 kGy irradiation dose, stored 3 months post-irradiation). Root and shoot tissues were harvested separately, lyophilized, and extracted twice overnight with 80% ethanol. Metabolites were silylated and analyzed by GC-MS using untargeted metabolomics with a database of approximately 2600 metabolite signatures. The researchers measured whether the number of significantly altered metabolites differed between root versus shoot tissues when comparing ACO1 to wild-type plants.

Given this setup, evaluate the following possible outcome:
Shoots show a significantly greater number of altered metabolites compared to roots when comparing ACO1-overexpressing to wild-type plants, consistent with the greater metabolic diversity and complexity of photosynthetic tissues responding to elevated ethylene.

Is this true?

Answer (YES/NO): NO